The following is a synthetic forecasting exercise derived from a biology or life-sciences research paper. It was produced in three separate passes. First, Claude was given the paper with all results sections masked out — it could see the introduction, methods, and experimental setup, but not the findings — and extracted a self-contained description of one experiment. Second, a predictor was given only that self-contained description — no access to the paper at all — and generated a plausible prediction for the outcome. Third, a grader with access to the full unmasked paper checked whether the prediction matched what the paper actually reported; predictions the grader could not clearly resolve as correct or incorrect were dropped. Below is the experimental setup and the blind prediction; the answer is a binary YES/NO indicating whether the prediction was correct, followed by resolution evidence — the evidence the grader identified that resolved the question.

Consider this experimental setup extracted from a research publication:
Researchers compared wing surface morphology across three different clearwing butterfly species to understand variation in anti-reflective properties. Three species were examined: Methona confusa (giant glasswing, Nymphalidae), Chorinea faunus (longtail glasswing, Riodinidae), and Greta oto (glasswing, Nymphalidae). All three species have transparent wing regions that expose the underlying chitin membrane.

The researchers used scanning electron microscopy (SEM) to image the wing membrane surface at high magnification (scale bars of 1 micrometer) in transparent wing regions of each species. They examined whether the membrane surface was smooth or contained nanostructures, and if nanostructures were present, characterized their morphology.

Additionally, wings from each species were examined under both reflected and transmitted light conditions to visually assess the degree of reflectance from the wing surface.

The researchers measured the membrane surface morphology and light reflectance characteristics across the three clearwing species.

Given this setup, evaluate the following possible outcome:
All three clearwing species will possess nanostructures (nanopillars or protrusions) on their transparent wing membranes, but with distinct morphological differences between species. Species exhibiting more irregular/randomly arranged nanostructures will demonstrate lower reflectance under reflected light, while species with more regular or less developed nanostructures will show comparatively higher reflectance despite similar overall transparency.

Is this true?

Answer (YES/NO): NO